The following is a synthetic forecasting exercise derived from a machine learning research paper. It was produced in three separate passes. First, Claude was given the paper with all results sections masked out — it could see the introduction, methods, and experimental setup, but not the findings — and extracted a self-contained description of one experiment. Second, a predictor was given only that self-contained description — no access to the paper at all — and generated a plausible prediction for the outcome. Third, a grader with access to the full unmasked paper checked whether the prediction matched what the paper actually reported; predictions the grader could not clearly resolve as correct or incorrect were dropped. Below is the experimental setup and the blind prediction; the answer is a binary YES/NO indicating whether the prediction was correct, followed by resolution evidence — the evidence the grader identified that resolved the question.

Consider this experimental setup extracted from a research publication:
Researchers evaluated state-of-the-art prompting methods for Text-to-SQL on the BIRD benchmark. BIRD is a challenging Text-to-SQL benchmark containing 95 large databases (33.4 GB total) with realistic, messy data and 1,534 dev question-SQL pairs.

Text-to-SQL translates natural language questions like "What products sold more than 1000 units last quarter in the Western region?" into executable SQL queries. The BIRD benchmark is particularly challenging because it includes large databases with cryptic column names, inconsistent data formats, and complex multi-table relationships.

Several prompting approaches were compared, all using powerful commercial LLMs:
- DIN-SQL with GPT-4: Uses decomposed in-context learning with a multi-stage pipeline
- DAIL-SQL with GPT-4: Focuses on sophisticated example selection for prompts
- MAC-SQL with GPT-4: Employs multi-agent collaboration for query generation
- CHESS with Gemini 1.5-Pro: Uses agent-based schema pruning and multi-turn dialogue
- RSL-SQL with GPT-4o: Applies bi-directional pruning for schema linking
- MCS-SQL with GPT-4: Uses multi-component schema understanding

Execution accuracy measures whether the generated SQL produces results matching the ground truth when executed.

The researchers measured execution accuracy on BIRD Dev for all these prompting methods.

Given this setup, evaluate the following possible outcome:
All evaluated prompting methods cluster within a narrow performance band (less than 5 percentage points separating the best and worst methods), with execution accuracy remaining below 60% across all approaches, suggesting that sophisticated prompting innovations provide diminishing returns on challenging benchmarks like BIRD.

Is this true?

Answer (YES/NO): NO